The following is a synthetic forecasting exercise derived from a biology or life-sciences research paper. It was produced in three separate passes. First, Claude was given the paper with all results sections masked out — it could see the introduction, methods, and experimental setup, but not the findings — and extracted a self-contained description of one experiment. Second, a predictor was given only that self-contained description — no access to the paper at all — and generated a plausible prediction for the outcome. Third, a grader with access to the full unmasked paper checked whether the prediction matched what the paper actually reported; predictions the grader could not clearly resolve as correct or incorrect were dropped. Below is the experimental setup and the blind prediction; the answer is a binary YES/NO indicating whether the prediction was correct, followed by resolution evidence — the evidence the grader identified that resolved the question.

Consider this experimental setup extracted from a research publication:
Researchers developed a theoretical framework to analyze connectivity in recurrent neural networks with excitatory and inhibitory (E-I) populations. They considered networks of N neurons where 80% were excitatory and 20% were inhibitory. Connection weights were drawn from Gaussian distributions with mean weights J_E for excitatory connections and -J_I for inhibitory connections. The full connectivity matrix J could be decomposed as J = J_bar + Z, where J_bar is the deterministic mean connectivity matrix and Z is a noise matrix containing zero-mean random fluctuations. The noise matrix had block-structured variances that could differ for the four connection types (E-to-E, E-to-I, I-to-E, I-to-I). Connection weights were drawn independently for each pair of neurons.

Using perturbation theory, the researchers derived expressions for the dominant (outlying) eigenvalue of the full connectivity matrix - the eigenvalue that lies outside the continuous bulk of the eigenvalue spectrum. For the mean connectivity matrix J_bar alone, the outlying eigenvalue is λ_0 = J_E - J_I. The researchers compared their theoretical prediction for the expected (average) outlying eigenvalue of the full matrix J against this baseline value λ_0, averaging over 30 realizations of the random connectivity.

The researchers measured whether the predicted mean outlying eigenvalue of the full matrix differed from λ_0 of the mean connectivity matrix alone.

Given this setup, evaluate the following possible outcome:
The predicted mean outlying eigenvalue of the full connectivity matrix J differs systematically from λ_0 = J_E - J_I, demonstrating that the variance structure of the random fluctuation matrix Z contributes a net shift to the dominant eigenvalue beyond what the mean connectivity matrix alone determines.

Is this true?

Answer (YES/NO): NO